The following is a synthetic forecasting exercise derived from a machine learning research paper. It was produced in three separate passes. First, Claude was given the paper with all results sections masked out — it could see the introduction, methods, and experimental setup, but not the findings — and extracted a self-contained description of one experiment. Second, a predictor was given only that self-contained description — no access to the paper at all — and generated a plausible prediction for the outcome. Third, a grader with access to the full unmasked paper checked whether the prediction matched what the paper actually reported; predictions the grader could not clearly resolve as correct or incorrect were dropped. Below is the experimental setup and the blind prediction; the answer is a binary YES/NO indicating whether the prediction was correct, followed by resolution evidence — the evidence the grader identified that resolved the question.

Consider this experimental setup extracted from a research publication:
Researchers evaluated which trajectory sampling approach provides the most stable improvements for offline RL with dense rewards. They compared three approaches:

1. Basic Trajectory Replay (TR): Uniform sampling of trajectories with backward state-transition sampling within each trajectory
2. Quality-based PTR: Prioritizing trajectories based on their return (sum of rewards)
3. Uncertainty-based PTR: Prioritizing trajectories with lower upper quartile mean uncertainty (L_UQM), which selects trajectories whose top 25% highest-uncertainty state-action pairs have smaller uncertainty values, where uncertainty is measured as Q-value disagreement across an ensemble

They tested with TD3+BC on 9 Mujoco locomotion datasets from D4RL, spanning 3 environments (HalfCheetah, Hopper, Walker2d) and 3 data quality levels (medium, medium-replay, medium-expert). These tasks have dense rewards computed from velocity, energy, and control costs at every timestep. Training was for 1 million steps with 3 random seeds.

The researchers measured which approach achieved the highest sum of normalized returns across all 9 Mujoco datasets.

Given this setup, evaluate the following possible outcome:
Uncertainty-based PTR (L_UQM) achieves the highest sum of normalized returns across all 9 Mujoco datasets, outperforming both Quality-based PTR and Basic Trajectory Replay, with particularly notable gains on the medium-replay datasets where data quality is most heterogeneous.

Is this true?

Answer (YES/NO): YES